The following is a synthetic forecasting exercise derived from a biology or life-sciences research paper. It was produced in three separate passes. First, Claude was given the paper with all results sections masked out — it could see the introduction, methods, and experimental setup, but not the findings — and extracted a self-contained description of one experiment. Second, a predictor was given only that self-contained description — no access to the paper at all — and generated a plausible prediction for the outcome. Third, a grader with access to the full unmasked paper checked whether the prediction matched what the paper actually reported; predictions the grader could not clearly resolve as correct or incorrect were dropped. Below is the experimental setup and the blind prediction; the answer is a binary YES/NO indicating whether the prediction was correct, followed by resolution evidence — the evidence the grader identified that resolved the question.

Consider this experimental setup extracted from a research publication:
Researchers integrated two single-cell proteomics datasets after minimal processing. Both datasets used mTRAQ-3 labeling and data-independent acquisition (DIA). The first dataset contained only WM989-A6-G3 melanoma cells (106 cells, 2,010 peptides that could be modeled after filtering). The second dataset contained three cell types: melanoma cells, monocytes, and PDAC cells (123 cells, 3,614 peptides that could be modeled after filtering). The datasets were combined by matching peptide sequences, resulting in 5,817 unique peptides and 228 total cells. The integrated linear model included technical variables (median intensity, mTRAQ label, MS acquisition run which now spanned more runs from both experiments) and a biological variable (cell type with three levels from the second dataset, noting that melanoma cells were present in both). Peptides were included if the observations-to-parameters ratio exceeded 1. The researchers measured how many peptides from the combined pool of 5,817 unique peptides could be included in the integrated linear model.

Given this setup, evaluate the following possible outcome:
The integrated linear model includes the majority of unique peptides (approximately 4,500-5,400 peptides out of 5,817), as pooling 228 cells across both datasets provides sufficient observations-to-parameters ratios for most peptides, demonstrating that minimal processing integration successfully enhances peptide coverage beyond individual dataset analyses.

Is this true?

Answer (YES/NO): NO